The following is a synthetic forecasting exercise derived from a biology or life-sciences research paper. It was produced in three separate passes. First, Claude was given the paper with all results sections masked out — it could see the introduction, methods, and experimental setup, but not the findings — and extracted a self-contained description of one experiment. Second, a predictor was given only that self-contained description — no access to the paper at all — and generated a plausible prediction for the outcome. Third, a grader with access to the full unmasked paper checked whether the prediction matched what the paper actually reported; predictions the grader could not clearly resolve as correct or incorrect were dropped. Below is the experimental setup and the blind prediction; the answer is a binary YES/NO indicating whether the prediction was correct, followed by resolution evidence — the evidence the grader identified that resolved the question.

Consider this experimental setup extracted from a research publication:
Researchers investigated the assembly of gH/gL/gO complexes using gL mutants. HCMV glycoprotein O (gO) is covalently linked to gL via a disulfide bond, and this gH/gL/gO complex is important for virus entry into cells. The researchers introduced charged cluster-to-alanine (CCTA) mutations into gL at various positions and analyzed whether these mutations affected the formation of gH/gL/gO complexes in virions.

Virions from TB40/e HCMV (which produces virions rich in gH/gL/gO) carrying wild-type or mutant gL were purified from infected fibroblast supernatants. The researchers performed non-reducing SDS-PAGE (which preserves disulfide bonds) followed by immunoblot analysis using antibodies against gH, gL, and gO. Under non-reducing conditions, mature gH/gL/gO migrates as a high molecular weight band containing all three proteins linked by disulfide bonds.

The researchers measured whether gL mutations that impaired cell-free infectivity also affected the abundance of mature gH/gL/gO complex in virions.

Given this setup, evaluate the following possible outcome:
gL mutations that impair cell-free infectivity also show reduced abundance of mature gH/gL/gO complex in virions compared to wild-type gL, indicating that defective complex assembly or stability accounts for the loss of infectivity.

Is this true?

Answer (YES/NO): NO